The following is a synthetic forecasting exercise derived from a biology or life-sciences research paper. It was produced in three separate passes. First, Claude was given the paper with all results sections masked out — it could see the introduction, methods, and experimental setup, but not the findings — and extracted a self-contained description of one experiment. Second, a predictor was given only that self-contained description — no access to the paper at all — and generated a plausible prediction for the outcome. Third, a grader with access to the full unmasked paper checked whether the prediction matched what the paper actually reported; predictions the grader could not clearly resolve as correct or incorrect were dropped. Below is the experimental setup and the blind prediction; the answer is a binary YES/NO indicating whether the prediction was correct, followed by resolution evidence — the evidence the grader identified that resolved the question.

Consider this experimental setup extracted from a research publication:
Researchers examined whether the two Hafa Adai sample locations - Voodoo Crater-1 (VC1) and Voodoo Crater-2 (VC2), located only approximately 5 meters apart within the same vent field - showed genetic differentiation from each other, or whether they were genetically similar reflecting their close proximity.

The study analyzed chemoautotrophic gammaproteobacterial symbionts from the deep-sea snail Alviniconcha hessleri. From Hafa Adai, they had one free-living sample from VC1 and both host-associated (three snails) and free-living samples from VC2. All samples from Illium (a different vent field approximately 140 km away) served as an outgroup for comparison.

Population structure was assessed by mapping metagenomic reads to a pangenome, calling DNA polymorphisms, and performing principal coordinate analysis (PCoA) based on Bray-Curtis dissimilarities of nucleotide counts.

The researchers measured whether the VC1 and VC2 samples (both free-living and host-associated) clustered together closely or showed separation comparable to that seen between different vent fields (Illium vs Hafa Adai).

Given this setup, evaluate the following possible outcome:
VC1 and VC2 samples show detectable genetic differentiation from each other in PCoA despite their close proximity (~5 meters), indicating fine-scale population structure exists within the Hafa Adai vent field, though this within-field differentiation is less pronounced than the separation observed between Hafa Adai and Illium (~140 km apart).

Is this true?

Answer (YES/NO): NO